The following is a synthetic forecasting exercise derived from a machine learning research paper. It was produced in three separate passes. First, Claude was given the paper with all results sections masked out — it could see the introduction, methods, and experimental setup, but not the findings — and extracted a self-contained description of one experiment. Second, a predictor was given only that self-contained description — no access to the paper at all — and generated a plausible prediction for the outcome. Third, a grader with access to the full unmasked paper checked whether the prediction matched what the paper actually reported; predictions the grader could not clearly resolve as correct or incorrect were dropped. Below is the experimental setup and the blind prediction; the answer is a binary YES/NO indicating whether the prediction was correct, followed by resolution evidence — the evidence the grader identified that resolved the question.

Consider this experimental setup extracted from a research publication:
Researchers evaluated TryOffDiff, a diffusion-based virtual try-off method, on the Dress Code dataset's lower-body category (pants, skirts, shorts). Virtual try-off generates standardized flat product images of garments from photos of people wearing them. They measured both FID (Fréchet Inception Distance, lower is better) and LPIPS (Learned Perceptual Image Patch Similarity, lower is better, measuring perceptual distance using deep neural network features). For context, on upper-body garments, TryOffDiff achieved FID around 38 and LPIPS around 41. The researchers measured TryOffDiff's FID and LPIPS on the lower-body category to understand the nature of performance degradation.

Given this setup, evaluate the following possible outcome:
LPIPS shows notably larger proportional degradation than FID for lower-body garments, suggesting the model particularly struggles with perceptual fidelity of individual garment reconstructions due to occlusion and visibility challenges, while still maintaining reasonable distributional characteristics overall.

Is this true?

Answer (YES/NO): NO